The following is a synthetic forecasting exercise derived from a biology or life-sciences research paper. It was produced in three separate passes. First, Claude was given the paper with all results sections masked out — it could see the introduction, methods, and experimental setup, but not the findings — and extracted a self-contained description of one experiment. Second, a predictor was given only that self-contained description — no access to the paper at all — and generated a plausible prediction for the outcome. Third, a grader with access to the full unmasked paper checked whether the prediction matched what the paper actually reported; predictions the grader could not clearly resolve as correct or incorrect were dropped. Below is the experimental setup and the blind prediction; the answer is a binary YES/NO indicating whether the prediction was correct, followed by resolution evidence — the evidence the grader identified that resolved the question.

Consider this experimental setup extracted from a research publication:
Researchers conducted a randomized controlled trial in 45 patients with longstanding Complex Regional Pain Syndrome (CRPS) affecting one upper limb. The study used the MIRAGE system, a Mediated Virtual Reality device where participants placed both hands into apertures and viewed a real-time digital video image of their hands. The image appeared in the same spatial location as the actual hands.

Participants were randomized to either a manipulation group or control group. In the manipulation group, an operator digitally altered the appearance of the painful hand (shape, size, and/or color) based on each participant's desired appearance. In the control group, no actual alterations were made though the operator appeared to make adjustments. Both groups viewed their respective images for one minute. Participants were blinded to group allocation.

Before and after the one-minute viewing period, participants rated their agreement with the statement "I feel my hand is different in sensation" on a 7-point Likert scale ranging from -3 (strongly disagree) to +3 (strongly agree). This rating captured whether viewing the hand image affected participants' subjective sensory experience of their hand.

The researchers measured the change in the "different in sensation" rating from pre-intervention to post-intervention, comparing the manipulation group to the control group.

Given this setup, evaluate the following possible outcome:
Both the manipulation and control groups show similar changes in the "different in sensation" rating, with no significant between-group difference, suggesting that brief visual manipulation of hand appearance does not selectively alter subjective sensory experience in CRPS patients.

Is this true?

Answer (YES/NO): YES